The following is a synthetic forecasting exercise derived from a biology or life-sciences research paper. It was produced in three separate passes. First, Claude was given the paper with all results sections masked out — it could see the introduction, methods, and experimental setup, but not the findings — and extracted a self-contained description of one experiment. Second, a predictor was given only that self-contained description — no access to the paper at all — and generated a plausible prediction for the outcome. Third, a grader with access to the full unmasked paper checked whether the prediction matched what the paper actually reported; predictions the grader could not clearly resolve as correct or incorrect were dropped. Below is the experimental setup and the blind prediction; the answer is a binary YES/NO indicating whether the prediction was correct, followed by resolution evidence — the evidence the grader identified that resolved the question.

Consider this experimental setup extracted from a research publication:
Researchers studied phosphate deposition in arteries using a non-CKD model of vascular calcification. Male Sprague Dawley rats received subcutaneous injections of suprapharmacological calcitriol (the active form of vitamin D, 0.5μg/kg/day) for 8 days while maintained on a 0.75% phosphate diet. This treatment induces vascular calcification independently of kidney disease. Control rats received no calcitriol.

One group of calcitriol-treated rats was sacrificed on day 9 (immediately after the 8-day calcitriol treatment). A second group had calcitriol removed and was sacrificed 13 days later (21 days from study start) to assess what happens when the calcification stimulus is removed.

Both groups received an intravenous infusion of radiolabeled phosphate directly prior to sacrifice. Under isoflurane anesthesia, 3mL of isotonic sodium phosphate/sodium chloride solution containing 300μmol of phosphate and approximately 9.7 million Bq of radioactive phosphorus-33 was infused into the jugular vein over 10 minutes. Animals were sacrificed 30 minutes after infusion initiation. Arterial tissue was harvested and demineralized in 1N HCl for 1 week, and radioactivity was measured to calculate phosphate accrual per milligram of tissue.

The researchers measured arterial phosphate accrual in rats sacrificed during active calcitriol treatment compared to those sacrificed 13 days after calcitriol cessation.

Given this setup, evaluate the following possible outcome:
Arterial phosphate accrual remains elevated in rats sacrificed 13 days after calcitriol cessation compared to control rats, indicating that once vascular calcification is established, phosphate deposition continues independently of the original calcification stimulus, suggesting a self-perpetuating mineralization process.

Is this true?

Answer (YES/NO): NO